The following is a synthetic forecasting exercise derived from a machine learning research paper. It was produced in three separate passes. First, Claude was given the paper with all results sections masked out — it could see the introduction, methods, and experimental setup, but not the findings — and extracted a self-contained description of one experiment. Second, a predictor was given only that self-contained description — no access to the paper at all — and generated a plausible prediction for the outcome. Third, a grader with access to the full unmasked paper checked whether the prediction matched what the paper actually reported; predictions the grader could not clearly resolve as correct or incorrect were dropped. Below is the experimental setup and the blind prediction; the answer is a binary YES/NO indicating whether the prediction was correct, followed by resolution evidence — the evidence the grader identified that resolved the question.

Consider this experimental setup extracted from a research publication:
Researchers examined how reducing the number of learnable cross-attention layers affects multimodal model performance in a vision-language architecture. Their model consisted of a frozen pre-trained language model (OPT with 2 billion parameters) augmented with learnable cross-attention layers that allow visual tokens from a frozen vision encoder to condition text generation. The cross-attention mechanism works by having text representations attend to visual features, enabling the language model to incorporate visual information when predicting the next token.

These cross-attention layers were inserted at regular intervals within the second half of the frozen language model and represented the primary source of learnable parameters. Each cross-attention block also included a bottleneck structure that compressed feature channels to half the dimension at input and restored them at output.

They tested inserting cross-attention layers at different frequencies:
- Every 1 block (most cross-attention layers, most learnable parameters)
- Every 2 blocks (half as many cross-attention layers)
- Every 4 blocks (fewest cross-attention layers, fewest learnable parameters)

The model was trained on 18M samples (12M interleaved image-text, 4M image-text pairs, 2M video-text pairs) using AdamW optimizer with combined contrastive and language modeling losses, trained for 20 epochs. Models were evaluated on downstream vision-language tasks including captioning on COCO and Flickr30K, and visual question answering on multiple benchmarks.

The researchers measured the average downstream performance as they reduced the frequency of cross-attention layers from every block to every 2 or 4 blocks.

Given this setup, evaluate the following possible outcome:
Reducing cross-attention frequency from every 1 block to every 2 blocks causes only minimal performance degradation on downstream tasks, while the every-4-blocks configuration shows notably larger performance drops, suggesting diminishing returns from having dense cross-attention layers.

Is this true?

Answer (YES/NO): NO